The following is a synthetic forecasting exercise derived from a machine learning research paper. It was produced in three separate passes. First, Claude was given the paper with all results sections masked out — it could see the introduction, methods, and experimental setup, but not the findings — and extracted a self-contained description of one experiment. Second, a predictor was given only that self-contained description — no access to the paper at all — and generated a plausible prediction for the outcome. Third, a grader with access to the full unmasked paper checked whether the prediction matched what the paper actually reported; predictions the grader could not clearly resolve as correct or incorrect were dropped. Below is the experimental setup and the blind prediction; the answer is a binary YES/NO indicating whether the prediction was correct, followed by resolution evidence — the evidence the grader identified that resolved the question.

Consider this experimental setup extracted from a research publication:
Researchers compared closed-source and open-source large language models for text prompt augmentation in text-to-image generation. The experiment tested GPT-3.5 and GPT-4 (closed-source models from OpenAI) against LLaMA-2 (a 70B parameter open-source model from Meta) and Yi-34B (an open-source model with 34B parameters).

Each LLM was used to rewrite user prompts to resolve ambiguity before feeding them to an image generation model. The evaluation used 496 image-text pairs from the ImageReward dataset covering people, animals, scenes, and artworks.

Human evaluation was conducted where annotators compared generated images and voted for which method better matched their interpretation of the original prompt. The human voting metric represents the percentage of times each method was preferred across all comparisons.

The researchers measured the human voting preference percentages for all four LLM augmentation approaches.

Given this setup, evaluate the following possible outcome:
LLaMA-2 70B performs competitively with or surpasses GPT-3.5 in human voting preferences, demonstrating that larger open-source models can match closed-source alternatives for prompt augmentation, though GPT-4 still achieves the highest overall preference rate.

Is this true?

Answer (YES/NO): YES